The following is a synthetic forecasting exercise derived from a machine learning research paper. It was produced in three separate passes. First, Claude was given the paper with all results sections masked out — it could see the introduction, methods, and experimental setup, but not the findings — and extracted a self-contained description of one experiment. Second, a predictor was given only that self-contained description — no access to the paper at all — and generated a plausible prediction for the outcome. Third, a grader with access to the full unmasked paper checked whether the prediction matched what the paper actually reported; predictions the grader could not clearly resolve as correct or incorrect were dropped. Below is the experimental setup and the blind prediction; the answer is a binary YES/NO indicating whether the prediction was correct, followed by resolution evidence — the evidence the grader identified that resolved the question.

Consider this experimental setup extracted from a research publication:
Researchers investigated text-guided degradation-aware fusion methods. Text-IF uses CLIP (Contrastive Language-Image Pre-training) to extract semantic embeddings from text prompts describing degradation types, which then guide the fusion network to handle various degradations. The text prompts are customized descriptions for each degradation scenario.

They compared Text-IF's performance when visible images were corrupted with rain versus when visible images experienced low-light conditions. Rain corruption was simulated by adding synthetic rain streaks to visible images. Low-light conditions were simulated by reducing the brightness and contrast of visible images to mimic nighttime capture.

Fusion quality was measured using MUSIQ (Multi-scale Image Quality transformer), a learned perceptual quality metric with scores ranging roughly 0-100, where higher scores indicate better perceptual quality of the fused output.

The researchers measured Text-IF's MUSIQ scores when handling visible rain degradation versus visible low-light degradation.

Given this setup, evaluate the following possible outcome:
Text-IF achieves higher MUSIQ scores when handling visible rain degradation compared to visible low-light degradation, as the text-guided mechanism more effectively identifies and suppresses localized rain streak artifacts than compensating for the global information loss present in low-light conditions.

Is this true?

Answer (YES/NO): YES